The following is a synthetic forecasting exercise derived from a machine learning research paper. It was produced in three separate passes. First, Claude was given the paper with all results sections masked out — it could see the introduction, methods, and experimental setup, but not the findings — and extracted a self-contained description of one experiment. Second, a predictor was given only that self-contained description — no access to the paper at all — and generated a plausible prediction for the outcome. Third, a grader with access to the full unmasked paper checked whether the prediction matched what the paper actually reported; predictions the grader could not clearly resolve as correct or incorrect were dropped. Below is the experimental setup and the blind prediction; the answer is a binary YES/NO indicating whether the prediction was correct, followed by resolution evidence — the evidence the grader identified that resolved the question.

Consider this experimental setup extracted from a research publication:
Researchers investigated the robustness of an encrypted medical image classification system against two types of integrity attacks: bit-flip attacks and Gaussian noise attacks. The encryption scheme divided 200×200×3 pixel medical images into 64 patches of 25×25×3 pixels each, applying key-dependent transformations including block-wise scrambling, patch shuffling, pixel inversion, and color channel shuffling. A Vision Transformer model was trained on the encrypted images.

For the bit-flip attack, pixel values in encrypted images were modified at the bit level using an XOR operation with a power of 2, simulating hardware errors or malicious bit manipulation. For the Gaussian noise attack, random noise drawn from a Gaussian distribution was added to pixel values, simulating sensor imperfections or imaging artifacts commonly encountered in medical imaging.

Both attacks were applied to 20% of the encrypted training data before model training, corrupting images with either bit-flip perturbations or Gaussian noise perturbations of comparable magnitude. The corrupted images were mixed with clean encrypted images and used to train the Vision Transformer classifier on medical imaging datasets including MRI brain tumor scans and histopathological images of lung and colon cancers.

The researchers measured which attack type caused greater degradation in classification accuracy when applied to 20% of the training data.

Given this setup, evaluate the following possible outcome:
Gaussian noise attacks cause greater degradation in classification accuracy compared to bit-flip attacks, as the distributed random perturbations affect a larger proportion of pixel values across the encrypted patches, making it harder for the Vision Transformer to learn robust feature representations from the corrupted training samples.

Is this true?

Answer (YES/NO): NO